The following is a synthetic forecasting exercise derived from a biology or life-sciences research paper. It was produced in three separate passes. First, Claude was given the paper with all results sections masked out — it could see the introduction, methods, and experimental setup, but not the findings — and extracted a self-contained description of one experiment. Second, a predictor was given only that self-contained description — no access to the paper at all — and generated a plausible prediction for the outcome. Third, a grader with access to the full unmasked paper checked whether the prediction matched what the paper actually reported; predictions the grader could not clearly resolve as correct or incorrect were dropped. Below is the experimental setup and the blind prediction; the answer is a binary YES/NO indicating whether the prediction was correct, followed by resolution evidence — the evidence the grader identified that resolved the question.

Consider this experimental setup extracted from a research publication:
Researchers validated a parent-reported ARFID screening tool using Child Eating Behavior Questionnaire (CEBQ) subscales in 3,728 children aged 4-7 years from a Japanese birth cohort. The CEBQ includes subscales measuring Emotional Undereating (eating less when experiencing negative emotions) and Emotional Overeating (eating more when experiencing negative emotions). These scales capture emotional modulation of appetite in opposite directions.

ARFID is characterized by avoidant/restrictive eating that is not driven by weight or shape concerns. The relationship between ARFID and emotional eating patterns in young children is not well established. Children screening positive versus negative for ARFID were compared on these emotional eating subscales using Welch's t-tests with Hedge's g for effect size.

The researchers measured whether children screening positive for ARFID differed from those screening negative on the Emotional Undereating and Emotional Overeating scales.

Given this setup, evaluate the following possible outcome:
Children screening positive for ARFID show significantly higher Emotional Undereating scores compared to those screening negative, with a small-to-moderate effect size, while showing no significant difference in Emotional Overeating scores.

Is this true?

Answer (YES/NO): YES